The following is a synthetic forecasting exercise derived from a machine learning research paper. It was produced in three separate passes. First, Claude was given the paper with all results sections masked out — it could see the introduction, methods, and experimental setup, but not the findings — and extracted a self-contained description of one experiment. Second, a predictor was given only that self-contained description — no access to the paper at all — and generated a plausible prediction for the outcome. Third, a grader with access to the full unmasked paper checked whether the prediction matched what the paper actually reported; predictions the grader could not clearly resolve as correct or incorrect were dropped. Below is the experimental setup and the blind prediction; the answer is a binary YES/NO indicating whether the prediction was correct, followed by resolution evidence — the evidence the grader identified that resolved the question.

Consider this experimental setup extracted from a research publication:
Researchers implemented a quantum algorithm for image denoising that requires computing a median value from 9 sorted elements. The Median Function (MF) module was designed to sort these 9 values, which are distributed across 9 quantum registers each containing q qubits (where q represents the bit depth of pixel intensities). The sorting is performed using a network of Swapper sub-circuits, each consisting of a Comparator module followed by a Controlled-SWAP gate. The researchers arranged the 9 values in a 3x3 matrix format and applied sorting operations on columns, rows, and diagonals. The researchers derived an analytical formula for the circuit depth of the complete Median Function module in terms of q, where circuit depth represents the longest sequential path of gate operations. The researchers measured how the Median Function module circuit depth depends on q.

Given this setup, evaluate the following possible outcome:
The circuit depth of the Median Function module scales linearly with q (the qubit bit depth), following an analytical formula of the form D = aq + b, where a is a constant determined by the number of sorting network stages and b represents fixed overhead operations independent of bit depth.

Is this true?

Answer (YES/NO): YES